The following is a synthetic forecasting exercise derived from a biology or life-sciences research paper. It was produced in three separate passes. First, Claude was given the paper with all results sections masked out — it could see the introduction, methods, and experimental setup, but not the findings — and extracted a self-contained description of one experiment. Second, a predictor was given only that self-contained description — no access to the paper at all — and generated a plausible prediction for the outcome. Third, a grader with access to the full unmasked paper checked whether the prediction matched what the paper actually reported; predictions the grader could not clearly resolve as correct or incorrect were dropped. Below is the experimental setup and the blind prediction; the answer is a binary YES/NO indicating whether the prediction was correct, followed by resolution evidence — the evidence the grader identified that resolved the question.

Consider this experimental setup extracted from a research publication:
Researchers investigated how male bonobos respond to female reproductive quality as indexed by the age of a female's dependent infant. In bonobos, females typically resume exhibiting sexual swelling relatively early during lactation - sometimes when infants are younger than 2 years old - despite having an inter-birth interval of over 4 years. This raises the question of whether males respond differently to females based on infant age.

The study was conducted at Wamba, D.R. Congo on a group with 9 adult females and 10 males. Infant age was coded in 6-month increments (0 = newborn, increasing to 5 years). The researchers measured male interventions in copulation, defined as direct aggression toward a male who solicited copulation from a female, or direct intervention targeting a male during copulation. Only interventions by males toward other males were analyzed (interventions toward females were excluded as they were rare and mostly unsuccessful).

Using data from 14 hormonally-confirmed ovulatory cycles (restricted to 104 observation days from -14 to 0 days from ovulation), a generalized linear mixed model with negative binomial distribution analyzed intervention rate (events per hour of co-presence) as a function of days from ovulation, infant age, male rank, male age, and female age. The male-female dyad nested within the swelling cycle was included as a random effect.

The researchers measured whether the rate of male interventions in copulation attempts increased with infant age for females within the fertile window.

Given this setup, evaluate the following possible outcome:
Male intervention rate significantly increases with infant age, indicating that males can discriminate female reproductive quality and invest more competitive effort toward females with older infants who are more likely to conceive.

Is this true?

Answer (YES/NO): YES